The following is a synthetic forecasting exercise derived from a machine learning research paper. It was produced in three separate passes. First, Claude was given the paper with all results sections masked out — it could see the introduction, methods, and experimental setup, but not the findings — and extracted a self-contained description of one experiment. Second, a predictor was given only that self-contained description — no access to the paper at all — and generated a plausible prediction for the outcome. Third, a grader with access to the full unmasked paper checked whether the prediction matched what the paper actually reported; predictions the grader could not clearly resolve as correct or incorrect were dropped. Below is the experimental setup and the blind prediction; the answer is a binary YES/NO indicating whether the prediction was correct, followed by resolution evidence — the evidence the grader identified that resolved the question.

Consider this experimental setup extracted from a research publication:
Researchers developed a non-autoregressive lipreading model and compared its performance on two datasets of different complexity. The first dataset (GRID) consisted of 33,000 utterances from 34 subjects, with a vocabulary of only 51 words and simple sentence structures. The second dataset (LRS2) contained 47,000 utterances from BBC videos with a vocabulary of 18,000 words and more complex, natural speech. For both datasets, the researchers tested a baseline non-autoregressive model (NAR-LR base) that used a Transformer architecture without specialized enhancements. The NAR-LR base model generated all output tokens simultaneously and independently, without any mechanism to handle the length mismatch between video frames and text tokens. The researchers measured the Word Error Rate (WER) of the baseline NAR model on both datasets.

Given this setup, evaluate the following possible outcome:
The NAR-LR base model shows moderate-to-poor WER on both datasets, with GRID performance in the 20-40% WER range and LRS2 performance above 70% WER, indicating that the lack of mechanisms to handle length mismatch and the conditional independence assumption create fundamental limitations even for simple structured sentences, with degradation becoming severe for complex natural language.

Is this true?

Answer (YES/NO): YES